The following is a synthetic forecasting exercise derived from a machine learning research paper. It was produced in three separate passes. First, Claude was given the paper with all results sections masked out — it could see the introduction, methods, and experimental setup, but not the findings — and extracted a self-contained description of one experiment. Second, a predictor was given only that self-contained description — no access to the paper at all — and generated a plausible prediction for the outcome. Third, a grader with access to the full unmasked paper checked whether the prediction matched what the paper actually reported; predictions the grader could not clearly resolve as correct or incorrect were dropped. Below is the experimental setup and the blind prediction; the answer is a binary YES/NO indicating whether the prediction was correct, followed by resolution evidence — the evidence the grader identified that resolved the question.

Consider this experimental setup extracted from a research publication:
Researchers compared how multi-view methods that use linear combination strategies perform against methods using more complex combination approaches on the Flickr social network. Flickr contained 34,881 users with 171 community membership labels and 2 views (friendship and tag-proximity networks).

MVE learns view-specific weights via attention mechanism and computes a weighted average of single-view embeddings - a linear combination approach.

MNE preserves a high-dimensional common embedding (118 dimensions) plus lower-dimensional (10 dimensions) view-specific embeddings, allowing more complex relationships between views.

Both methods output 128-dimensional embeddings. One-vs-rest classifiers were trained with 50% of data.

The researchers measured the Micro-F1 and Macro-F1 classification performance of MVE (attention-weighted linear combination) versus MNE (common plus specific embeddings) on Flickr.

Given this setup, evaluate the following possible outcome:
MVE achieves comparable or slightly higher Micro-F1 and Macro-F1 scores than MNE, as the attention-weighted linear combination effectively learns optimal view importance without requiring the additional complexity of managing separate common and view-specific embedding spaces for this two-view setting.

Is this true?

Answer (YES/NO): NO